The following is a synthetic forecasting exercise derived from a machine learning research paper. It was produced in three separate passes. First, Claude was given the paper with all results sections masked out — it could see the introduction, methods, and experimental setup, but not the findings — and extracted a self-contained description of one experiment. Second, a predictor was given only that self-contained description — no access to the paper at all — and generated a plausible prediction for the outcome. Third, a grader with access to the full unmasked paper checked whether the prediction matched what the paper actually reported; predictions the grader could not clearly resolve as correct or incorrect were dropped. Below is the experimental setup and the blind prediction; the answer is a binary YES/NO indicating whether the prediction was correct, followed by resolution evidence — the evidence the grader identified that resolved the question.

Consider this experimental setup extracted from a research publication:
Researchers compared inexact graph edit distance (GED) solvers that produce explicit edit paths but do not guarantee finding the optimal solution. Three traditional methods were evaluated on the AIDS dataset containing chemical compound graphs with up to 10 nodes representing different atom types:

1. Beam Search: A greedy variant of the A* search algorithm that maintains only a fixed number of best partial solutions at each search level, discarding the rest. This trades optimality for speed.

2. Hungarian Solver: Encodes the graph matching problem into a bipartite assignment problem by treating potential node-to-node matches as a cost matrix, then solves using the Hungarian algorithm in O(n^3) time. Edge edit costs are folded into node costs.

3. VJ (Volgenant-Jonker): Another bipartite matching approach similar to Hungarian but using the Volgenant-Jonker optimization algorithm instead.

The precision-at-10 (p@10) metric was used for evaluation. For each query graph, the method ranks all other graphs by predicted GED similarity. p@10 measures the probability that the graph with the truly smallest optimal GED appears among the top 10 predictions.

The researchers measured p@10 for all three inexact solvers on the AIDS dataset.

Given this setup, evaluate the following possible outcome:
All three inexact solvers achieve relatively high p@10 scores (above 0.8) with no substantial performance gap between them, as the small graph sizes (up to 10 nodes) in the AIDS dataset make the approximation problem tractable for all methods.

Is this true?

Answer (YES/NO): NO